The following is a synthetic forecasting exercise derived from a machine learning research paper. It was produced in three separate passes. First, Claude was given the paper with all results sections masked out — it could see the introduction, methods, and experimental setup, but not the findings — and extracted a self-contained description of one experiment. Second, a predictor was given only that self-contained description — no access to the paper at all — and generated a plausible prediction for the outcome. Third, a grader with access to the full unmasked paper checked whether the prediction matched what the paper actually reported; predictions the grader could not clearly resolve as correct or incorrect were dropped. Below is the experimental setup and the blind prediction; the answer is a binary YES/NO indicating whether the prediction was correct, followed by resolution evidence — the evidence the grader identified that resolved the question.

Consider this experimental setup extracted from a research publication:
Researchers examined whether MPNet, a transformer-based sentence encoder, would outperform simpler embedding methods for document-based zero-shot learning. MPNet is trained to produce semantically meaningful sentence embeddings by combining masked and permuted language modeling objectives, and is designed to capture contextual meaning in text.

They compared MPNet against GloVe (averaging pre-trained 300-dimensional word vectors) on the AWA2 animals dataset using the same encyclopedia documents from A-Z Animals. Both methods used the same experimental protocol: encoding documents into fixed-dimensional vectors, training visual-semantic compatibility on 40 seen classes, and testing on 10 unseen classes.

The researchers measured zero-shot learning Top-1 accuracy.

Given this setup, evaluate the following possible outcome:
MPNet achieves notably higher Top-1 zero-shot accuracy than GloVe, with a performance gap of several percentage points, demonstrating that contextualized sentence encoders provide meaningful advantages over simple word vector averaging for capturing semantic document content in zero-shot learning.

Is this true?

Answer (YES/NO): NO